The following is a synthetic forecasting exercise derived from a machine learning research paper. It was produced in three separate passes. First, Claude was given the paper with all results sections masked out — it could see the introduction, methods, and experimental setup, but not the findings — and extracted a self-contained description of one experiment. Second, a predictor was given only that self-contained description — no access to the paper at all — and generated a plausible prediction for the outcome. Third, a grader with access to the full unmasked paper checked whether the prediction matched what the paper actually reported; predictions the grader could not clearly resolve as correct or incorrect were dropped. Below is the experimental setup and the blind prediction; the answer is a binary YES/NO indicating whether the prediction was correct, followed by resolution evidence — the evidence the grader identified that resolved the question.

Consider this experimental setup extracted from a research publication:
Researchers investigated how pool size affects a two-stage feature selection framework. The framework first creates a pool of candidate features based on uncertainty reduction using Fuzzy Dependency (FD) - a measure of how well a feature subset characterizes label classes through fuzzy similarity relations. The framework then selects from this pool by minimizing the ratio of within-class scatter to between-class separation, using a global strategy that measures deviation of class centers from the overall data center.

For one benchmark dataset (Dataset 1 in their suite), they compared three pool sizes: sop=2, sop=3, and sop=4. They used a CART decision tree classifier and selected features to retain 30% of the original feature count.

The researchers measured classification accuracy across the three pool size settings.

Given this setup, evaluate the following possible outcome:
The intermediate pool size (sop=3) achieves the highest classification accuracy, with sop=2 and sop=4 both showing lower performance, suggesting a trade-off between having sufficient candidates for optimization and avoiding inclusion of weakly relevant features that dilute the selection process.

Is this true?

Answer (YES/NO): NO